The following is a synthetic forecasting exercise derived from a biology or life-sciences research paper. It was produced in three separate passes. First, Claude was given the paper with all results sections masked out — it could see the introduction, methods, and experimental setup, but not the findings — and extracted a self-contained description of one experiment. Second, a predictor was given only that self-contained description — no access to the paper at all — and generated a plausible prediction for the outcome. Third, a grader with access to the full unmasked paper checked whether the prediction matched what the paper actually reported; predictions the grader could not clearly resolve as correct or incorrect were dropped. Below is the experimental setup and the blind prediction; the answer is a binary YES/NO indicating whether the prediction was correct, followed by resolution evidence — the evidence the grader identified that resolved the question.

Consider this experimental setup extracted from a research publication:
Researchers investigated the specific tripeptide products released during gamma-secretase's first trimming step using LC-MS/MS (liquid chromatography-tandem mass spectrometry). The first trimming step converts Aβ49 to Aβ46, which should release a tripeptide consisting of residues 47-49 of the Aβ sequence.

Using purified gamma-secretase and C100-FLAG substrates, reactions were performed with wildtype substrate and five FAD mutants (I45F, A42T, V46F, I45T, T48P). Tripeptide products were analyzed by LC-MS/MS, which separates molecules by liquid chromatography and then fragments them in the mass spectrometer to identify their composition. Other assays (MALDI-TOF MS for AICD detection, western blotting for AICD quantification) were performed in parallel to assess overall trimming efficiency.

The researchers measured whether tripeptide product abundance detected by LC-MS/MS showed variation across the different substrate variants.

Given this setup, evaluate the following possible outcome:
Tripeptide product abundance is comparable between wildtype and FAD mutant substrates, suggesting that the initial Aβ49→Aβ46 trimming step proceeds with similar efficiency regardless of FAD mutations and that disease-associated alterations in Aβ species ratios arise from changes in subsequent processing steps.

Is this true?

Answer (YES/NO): NO